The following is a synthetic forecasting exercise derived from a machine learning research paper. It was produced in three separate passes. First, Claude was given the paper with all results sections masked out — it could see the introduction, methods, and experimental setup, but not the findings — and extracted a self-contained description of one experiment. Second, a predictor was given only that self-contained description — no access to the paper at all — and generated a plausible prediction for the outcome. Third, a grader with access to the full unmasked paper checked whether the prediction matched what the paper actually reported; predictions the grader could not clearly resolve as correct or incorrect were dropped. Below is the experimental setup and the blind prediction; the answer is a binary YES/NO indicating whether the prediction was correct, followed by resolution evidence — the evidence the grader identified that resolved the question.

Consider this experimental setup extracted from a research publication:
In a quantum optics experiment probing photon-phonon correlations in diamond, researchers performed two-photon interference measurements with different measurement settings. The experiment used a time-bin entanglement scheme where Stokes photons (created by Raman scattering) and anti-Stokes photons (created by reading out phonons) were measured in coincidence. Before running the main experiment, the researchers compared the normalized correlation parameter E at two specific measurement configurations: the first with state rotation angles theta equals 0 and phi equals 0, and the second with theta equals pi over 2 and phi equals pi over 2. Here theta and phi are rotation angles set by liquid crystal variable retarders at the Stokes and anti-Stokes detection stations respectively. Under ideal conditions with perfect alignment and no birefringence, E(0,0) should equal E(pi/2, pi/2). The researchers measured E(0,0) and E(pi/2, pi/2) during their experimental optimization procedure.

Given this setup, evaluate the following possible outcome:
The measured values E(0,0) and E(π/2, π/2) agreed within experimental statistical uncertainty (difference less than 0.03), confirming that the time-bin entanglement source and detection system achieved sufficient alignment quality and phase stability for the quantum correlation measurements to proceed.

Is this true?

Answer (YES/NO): NO